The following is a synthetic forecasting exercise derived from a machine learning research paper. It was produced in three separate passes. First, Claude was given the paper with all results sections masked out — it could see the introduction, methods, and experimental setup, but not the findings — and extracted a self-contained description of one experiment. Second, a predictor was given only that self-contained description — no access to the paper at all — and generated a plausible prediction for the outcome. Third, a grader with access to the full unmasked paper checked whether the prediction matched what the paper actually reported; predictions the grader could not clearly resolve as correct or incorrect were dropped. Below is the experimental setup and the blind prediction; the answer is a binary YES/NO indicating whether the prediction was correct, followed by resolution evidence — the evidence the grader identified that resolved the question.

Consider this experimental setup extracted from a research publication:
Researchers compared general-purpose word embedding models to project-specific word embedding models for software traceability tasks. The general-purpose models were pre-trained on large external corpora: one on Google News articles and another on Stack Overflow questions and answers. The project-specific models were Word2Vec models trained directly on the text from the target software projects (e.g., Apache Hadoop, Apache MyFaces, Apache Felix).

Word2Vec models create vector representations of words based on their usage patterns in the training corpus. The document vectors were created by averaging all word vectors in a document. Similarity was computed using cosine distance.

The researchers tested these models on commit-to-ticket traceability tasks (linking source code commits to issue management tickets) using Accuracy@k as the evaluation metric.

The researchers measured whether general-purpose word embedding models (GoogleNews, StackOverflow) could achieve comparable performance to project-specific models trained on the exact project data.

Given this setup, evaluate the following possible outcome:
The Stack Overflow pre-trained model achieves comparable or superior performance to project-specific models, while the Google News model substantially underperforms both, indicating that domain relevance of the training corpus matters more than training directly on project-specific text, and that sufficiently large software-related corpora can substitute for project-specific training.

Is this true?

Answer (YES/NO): NO